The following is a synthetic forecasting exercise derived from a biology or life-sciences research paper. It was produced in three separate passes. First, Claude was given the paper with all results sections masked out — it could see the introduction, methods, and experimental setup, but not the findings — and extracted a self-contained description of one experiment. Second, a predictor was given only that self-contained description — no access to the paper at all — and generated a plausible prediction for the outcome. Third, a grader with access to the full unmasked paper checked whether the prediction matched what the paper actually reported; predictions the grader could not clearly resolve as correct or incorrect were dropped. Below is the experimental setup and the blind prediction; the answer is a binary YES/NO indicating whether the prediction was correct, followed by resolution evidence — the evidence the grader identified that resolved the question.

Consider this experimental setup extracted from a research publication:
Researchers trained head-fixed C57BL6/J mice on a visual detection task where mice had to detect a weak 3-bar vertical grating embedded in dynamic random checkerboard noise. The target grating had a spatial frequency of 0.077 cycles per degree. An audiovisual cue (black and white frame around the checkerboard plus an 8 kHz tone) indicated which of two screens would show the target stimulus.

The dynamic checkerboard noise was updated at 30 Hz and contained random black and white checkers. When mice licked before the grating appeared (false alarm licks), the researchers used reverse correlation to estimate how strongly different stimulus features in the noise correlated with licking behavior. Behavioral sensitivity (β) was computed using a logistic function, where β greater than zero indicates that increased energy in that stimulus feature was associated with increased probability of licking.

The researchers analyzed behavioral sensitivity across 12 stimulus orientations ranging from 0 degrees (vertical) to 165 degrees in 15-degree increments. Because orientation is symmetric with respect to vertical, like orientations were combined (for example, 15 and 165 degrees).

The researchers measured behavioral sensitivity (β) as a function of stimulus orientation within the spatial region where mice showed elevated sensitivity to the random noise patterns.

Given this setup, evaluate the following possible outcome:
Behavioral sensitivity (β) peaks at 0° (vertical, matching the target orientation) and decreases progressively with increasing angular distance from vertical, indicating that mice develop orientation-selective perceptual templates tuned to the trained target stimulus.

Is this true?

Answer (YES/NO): YES